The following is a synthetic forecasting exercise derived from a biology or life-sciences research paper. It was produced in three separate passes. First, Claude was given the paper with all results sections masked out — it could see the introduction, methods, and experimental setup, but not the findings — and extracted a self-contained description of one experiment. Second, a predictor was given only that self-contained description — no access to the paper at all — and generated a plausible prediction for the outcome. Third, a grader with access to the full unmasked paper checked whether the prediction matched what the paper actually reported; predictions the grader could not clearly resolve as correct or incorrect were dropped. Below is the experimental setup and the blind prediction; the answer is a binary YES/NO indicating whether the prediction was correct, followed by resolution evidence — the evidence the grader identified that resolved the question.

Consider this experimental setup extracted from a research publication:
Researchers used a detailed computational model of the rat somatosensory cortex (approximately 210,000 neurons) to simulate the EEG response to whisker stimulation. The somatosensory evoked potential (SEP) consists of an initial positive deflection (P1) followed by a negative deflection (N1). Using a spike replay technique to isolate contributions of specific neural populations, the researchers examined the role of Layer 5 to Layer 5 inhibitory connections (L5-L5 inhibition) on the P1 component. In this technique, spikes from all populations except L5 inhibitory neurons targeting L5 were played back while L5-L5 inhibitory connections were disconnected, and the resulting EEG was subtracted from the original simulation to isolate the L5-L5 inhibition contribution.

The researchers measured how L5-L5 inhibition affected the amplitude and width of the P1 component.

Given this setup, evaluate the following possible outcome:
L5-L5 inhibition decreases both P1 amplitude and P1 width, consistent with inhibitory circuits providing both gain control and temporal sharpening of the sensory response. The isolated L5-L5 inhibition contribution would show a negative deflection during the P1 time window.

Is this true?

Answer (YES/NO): YES